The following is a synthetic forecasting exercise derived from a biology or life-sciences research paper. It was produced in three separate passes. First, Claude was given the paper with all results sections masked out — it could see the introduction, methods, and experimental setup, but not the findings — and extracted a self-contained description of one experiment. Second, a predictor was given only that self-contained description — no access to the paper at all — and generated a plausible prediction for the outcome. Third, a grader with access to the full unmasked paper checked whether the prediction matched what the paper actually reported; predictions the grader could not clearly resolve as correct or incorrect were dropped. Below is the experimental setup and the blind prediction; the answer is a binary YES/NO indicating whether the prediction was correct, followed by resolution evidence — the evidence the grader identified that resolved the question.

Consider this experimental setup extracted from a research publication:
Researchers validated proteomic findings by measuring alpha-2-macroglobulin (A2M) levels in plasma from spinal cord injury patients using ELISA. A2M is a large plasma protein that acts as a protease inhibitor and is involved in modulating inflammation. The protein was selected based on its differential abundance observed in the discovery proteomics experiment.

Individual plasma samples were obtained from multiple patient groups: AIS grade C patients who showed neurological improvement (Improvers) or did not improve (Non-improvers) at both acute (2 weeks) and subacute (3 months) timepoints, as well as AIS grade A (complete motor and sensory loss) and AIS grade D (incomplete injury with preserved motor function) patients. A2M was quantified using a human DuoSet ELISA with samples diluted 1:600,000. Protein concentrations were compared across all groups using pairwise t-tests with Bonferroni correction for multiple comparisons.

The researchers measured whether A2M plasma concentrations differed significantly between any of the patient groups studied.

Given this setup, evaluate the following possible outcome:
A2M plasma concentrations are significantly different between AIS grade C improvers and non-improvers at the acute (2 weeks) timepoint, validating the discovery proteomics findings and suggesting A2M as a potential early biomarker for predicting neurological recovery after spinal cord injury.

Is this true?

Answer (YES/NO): NO